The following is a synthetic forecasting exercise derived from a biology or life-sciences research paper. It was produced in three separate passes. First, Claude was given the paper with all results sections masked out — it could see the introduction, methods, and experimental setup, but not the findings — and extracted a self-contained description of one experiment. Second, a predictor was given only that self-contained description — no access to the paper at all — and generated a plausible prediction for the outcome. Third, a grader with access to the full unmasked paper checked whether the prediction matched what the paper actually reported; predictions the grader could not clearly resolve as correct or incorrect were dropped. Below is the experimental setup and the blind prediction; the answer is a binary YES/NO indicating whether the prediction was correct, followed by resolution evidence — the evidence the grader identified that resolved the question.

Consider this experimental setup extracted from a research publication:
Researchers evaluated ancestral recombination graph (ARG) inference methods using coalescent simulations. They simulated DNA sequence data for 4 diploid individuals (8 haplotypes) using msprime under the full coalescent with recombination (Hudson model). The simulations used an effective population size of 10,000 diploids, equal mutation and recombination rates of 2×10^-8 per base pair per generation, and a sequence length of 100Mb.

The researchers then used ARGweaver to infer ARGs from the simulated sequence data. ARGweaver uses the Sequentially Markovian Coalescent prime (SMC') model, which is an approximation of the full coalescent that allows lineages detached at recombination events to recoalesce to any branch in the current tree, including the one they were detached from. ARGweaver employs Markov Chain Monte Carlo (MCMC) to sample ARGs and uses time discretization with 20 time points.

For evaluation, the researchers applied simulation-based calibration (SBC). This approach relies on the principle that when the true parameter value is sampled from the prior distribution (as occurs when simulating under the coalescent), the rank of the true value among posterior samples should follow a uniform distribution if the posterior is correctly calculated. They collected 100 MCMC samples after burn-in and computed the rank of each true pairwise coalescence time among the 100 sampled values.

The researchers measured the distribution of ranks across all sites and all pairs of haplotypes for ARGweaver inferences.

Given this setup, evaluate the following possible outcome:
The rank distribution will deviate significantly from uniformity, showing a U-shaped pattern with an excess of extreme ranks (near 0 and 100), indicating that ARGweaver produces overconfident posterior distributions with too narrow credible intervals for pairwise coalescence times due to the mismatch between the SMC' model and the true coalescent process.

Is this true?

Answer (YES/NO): NO